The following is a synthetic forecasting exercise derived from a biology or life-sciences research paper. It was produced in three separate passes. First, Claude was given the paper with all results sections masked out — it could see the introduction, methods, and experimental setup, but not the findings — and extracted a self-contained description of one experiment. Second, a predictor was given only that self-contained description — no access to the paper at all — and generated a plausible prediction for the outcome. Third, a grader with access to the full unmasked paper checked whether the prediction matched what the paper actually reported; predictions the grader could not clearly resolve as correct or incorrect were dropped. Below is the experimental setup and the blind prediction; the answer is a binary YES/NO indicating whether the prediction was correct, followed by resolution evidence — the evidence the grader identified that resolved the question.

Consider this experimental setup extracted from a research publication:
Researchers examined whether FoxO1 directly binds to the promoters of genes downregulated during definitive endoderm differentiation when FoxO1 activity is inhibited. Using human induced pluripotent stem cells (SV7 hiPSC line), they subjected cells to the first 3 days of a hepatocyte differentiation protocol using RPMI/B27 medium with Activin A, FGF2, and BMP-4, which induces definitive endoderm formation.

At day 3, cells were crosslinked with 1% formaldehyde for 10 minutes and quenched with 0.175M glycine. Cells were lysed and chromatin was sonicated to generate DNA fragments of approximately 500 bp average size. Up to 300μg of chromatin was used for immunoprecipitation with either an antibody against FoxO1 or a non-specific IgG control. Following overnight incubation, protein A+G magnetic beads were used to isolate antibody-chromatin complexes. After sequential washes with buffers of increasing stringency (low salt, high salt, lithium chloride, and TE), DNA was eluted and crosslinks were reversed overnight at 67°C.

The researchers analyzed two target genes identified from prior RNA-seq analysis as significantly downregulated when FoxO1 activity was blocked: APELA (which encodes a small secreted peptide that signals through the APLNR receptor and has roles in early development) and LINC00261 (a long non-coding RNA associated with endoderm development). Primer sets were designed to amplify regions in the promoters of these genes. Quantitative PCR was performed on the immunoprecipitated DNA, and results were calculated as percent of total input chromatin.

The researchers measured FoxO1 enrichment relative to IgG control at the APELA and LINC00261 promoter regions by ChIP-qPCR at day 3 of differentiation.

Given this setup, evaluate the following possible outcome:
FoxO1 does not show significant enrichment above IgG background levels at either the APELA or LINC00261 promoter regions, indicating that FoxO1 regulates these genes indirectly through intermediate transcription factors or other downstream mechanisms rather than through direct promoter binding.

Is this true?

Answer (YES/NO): NO